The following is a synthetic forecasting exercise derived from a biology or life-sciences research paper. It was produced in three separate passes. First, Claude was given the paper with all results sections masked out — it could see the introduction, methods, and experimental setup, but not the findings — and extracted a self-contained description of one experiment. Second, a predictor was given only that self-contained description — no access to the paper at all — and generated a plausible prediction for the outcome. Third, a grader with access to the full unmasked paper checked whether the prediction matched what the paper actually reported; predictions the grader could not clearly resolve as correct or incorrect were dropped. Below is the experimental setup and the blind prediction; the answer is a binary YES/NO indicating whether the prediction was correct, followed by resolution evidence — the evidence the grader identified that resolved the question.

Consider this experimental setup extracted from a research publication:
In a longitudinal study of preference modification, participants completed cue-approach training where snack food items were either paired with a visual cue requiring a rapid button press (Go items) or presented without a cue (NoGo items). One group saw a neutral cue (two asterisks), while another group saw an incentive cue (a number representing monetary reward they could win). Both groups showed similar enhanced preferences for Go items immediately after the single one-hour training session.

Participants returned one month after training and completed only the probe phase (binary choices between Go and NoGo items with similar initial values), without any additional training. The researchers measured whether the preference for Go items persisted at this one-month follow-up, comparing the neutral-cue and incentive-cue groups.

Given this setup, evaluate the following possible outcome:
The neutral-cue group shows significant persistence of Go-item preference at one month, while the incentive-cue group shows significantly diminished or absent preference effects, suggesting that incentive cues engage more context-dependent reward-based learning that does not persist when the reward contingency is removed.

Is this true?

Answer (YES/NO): YES